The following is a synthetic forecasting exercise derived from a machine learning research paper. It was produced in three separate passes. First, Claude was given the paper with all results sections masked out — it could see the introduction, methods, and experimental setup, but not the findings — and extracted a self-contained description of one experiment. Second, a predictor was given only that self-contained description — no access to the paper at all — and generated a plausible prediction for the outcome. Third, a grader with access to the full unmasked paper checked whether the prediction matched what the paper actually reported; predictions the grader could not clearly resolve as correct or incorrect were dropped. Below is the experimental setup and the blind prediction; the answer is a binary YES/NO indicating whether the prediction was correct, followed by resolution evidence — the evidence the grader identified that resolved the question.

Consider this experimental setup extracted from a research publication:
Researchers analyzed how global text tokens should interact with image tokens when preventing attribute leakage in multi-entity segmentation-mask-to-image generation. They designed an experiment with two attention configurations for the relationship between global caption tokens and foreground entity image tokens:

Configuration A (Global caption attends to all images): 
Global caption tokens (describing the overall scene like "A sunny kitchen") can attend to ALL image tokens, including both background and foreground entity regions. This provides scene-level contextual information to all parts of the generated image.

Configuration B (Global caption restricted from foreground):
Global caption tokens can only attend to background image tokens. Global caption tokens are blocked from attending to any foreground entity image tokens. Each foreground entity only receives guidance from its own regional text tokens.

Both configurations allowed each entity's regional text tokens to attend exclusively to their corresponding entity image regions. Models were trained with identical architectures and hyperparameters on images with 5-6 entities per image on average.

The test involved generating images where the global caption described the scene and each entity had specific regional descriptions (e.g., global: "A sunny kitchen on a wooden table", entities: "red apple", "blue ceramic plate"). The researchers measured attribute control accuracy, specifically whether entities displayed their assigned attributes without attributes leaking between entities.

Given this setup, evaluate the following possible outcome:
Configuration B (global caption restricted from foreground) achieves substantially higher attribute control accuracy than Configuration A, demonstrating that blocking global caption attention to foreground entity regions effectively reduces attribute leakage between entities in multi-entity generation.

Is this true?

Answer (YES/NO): YES